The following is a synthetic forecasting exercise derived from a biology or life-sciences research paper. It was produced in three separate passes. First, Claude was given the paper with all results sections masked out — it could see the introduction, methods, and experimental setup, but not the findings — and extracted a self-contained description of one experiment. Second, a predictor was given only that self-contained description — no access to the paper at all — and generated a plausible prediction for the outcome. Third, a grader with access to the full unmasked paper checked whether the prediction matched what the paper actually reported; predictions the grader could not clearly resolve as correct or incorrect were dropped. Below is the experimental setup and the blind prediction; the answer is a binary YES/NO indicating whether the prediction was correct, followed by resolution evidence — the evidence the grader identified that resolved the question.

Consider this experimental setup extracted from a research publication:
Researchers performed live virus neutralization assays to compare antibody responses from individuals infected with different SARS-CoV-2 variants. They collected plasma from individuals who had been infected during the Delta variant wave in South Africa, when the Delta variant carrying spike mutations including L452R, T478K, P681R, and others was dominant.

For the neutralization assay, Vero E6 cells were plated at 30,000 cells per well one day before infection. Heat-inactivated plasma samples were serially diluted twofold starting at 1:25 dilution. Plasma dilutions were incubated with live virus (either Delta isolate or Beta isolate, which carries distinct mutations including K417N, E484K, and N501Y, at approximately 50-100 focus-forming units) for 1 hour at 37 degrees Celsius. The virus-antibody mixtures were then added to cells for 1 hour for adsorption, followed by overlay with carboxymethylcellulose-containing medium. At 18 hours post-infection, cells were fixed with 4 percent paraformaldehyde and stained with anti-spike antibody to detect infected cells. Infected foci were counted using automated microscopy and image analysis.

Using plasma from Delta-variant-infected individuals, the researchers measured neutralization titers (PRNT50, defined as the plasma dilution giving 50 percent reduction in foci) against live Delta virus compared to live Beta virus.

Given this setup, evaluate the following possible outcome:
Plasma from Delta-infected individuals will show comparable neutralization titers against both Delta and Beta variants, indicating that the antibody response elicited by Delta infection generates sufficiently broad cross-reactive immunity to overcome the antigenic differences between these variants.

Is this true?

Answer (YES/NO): NO